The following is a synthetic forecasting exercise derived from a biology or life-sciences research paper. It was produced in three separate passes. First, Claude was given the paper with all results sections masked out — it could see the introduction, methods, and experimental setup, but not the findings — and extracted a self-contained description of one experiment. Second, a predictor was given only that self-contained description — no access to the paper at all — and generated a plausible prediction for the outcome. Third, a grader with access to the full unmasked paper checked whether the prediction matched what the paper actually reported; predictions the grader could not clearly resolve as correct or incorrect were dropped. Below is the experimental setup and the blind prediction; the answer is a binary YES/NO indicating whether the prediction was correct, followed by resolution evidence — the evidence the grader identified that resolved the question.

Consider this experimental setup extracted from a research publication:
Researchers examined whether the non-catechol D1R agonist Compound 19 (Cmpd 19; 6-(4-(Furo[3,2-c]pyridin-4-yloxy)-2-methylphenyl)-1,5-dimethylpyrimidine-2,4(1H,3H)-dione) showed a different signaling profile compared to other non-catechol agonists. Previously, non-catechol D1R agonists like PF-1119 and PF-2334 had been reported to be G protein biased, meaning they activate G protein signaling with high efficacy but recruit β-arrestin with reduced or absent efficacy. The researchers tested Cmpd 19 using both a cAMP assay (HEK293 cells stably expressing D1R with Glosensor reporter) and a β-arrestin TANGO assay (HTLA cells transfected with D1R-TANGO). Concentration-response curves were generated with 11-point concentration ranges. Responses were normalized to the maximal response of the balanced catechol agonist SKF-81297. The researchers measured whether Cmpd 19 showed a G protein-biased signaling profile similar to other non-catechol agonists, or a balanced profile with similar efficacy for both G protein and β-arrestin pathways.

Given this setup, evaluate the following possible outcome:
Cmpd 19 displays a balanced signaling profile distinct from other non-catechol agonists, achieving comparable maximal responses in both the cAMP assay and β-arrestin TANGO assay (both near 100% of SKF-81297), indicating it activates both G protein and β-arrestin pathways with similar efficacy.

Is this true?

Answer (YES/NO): YES